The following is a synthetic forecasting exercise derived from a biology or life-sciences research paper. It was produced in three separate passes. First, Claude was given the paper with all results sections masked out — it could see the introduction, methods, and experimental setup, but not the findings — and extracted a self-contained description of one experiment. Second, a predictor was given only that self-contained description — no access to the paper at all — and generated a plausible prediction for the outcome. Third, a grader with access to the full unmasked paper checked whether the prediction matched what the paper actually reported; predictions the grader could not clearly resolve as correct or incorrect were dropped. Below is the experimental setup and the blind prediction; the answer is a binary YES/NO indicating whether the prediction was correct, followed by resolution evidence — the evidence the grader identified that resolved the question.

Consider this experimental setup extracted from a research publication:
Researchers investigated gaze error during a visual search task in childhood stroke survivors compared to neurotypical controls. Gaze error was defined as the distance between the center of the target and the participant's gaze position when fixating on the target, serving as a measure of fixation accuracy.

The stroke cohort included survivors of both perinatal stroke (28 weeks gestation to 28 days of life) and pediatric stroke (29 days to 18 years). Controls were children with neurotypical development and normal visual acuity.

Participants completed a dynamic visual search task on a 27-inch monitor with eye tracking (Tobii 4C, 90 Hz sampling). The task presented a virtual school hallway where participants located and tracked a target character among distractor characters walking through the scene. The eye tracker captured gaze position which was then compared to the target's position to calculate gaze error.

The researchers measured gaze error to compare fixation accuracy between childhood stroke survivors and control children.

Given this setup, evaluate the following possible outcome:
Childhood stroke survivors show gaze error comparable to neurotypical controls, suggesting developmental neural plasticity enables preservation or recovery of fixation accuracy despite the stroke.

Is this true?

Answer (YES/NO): NO